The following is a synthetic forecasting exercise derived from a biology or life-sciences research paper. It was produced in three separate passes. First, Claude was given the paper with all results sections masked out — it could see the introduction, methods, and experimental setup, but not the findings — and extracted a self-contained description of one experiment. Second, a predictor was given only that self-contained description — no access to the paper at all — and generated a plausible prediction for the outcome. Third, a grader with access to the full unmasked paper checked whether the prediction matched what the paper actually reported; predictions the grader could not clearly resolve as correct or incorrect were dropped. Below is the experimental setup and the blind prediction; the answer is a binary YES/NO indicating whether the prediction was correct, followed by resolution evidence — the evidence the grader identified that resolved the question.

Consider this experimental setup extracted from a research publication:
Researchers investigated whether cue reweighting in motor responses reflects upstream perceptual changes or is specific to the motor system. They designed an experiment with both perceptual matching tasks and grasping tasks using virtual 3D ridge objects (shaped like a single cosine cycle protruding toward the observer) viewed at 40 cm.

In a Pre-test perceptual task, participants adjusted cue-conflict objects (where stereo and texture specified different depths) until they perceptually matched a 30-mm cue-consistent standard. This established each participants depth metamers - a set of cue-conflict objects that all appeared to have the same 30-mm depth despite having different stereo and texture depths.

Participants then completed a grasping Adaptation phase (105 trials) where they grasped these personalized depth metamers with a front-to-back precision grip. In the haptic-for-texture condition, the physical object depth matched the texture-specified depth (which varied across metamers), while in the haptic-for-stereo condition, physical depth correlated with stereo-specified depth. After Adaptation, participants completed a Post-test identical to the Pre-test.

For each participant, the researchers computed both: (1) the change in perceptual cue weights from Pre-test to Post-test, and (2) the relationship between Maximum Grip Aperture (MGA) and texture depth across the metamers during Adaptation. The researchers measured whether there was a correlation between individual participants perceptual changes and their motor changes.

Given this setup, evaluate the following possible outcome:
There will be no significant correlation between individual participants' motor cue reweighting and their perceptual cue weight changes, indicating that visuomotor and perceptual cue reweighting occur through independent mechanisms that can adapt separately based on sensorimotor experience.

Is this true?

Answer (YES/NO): NO